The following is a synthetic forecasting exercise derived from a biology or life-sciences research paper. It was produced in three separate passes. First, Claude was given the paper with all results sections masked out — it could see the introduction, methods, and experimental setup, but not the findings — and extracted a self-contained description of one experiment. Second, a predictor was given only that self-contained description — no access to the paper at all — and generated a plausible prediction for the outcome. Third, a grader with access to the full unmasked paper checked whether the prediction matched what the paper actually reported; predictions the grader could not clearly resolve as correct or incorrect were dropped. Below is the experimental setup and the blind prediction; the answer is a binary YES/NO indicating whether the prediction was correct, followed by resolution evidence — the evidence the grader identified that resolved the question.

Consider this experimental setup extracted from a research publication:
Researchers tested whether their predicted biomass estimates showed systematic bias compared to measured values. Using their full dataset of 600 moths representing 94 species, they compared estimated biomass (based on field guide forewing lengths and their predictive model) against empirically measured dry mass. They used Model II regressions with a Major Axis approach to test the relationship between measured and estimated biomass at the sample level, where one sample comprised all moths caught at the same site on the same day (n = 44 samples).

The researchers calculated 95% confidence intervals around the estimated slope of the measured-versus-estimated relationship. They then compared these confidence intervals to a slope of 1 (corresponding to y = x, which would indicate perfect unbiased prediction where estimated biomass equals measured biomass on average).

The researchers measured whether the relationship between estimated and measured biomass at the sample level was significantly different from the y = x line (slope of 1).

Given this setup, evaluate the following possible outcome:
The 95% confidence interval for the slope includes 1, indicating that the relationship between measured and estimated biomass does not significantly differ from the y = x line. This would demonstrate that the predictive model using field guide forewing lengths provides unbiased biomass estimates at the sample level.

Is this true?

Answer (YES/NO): YES